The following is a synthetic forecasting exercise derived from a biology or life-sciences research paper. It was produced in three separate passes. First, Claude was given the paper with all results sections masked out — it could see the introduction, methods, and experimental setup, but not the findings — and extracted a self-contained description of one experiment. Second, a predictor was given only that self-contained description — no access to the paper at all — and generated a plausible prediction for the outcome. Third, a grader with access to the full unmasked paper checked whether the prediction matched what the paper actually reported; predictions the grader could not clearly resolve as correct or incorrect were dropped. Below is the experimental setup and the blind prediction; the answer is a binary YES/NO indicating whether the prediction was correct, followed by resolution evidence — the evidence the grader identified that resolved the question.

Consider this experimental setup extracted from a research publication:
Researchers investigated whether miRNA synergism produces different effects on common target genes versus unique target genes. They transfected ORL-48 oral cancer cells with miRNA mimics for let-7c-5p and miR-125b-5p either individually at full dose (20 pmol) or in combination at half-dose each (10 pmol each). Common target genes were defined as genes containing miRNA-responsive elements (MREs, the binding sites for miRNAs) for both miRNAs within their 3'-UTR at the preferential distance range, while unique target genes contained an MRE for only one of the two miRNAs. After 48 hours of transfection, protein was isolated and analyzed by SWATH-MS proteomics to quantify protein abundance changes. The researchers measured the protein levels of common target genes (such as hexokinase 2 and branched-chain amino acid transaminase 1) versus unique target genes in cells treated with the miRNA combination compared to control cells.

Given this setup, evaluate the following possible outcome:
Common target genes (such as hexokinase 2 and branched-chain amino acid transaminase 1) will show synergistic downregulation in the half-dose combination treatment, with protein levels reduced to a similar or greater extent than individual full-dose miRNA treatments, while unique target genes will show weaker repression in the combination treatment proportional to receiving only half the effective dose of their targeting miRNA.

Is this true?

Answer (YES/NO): YES